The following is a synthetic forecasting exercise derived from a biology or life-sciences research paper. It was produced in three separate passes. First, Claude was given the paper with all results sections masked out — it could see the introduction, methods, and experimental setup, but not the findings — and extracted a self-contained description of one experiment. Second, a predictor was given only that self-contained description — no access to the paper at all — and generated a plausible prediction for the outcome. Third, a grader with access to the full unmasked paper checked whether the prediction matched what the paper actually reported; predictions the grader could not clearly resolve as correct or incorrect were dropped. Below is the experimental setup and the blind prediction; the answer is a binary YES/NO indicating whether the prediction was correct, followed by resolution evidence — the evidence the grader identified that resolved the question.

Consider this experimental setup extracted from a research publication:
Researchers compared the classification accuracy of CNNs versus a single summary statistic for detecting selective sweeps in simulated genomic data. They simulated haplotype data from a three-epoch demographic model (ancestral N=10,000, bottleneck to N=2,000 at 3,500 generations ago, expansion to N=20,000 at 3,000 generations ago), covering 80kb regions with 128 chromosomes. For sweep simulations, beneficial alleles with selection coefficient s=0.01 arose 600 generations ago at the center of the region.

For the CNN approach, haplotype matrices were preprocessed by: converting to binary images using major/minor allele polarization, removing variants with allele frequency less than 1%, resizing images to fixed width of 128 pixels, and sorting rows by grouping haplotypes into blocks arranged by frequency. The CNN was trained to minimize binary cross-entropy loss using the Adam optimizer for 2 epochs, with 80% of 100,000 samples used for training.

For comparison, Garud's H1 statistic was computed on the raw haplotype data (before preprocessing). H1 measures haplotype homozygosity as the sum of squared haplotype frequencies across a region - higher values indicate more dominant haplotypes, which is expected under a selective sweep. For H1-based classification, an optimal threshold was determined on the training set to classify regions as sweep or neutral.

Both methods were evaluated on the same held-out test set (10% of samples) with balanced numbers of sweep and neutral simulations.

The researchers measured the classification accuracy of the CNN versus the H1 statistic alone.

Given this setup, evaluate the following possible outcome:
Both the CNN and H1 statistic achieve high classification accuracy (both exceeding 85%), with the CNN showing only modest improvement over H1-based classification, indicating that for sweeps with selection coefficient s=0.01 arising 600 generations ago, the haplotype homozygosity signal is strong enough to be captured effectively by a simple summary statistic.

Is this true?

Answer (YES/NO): NO